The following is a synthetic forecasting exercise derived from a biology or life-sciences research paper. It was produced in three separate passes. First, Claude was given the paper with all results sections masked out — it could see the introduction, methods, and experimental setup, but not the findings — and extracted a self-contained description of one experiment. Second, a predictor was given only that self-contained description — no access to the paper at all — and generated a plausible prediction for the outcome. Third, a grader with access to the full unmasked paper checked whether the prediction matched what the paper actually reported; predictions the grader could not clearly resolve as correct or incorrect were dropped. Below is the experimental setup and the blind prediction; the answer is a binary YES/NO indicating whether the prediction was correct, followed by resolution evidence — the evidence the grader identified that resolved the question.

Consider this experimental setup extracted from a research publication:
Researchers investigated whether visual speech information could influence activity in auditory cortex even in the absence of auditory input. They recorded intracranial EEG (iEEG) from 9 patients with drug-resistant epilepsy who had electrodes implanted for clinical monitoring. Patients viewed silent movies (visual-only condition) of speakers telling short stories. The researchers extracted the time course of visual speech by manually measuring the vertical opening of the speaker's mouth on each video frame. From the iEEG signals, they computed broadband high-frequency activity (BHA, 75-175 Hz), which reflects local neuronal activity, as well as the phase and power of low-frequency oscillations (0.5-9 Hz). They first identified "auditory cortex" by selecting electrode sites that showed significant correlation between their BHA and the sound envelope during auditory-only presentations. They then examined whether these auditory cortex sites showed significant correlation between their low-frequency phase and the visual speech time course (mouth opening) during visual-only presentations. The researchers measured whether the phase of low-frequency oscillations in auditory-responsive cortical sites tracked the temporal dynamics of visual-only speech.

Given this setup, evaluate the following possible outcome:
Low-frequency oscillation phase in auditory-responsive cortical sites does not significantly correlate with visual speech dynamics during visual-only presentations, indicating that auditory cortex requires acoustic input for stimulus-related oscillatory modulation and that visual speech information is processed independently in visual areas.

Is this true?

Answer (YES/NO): NO